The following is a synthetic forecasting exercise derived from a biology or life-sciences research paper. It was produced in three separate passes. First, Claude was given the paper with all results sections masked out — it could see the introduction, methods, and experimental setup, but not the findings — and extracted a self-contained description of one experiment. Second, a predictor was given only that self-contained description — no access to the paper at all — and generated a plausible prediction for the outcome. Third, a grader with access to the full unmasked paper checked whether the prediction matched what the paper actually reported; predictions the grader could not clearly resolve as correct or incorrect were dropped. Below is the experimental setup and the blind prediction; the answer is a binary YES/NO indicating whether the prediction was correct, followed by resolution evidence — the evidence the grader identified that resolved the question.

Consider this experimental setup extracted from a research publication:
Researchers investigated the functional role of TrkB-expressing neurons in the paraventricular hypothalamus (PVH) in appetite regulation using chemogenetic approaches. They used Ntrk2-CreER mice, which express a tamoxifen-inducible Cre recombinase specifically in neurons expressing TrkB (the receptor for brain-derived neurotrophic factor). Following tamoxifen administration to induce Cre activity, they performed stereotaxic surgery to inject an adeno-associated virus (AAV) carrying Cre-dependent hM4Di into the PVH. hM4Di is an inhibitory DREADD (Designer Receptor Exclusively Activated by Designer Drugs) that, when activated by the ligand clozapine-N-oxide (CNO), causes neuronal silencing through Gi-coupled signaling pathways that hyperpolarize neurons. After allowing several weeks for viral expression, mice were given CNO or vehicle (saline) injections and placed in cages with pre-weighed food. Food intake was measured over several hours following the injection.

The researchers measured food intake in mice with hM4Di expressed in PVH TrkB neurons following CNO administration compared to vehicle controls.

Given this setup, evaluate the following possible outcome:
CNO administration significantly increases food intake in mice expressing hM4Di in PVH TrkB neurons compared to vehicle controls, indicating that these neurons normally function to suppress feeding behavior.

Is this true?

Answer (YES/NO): YES